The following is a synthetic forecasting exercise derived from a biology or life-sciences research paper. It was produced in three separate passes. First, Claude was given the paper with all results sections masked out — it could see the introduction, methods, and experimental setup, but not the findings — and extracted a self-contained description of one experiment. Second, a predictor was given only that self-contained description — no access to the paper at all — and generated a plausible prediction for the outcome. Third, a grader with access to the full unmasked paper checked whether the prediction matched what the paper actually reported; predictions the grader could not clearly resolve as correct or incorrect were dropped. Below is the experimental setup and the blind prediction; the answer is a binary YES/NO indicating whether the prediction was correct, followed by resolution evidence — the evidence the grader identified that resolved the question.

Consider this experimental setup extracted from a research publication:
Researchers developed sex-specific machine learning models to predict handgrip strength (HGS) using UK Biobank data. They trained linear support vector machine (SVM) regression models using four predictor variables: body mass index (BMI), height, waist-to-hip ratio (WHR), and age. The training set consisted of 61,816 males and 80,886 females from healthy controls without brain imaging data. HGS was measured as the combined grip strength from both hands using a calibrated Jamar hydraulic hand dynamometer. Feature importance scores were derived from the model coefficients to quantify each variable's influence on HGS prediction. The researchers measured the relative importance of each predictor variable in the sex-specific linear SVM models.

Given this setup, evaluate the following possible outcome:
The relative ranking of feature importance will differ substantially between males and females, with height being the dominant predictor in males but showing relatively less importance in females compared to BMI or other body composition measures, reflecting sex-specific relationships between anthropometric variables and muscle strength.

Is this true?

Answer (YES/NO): NO